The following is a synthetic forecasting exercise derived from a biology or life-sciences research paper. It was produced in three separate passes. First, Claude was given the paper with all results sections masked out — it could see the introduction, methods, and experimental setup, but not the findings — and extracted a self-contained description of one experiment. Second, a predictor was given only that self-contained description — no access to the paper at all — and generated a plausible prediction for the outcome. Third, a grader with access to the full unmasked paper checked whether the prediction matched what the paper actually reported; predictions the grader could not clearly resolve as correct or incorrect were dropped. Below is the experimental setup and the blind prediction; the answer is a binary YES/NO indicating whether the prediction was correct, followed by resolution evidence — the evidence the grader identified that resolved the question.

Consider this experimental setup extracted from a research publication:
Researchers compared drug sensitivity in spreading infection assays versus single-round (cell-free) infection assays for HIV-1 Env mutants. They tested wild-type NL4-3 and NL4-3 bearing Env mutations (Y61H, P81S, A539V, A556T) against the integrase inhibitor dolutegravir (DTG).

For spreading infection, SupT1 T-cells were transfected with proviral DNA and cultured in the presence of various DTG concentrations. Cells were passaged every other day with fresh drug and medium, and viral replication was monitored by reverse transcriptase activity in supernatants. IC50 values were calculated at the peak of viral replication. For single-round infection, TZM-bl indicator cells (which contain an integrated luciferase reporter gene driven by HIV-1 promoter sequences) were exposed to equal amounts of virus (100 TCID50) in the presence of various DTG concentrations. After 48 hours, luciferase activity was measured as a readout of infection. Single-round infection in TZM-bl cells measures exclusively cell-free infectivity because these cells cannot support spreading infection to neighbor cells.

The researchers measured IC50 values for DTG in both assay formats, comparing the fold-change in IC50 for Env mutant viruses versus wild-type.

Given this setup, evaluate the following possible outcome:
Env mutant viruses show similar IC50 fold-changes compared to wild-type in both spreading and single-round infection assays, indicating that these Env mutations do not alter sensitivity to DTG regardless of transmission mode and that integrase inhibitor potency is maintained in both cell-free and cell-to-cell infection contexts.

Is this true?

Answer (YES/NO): NO